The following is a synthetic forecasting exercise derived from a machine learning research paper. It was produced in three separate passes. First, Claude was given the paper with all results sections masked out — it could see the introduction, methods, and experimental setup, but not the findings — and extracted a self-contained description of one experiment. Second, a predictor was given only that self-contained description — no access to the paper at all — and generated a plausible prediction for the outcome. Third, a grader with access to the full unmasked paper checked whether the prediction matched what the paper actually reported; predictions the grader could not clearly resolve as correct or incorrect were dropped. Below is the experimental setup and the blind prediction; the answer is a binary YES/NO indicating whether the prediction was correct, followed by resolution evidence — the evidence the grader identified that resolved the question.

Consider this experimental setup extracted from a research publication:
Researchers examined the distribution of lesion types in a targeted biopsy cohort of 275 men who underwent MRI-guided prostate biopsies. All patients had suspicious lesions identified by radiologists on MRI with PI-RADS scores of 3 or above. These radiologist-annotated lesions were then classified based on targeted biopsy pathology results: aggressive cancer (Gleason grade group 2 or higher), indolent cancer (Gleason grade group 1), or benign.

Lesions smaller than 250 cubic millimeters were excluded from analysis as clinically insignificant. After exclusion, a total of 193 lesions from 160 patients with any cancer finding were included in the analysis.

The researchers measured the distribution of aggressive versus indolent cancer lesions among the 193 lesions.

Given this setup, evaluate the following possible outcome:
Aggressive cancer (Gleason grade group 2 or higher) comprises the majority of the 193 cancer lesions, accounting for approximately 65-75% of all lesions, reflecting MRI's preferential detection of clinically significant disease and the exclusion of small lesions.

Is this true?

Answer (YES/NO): YES